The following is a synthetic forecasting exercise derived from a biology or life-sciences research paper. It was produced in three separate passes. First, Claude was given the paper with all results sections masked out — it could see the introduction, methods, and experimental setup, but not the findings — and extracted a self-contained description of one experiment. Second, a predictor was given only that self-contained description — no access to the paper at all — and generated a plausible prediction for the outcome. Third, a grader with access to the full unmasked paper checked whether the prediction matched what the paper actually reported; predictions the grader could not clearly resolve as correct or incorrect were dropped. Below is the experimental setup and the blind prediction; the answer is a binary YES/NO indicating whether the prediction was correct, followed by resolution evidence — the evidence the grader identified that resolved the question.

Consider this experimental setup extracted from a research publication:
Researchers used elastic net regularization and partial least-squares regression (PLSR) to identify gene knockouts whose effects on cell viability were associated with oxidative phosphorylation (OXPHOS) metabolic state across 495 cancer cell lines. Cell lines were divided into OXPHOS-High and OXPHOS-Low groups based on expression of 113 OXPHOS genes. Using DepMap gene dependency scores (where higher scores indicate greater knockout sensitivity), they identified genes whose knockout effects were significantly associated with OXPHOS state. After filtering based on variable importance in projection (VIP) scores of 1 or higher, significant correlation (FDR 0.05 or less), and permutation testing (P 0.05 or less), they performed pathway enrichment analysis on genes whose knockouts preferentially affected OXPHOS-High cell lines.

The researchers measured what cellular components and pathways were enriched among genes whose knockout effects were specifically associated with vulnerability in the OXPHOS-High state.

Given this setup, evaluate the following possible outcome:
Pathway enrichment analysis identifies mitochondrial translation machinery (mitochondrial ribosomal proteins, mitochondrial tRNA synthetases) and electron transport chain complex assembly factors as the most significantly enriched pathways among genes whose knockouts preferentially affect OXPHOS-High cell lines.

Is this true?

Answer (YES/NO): NO